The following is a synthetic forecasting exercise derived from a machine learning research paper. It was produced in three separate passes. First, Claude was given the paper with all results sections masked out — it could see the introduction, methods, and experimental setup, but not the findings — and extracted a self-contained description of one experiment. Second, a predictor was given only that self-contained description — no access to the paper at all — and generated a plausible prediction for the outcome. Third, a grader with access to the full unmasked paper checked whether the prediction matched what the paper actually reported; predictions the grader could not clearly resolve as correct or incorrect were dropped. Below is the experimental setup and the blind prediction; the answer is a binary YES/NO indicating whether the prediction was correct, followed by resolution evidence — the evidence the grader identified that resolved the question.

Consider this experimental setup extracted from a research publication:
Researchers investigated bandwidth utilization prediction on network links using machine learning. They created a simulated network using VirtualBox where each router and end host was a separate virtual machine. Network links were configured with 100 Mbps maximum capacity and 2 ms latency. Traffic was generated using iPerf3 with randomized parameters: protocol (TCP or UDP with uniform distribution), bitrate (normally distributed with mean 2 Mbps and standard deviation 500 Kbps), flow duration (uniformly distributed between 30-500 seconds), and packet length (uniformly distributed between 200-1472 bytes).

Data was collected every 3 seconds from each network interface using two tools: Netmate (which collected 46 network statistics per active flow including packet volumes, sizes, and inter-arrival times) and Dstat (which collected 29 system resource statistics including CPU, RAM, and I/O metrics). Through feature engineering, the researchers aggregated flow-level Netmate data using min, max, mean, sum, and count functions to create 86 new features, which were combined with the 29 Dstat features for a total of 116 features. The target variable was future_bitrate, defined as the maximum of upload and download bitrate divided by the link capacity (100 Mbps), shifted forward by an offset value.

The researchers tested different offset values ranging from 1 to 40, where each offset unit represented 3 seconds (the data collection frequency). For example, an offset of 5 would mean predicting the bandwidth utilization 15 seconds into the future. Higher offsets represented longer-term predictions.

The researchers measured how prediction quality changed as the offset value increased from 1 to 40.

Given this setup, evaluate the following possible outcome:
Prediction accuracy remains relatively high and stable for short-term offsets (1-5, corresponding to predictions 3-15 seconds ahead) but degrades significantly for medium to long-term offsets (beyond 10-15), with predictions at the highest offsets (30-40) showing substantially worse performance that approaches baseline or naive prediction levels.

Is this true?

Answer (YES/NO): NO